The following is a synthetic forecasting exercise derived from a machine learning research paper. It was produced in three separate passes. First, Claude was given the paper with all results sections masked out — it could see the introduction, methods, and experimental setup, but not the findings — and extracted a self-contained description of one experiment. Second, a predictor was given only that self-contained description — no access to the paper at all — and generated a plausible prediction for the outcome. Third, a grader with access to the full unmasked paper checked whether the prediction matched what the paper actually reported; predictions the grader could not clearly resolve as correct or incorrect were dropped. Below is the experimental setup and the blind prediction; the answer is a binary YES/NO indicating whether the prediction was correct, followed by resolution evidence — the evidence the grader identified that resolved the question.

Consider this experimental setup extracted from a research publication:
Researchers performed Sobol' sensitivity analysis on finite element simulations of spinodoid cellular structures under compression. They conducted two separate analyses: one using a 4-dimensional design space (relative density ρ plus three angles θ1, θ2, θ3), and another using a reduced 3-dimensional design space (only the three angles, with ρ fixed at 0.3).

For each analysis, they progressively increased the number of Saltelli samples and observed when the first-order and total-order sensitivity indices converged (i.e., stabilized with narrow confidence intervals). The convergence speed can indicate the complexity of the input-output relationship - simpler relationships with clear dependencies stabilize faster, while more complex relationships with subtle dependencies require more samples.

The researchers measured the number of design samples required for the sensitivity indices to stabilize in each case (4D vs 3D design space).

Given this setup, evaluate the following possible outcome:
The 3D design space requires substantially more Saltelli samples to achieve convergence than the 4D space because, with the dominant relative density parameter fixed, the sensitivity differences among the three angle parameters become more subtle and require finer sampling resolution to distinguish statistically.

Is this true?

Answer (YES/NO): YES